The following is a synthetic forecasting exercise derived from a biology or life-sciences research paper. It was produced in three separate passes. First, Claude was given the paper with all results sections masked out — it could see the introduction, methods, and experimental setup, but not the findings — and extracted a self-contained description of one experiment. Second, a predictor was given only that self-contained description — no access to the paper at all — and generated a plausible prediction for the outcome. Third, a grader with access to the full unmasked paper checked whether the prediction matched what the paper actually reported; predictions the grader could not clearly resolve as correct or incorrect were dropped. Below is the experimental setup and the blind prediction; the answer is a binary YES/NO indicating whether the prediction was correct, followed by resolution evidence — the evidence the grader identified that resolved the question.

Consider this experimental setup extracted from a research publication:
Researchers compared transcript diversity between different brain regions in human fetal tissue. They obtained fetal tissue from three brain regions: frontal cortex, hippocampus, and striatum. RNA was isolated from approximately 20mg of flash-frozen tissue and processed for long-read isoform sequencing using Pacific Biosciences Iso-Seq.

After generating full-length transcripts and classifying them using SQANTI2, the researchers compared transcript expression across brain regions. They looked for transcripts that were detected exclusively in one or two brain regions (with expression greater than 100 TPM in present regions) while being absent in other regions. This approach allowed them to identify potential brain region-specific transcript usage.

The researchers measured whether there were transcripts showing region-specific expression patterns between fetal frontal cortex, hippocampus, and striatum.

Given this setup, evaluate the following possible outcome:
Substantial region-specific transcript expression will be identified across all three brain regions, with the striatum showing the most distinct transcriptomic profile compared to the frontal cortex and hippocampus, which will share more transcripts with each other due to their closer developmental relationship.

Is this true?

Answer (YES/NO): YES